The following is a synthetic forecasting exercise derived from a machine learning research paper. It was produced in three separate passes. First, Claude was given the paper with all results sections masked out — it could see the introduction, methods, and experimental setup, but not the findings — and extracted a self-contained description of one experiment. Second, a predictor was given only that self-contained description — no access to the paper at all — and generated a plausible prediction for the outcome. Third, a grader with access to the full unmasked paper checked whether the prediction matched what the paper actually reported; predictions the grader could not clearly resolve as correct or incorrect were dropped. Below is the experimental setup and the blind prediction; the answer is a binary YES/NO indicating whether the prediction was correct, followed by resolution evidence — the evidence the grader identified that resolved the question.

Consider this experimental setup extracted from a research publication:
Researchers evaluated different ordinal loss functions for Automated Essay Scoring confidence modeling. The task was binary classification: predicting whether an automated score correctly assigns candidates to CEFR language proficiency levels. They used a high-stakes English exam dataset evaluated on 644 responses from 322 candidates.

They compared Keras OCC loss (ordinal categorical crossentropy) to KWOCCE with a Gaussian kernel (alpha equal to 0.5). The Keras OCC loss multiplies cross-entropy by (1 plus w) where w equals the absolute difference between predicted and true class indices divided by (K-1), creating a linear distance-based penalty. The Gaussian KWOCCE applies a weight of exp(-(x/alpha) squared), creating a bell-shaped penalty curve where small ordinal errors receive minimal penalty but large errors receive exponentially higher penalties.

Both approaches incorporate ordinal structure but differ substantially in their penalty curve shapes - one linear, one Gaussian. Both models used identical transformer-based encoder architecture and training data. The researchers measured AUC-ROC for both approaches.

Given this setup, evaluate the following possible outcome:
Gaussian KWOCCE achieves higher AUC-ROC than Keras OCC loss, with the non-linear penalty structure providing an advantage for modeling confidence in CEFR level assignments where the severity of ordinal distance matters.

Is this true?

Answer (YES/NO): YES